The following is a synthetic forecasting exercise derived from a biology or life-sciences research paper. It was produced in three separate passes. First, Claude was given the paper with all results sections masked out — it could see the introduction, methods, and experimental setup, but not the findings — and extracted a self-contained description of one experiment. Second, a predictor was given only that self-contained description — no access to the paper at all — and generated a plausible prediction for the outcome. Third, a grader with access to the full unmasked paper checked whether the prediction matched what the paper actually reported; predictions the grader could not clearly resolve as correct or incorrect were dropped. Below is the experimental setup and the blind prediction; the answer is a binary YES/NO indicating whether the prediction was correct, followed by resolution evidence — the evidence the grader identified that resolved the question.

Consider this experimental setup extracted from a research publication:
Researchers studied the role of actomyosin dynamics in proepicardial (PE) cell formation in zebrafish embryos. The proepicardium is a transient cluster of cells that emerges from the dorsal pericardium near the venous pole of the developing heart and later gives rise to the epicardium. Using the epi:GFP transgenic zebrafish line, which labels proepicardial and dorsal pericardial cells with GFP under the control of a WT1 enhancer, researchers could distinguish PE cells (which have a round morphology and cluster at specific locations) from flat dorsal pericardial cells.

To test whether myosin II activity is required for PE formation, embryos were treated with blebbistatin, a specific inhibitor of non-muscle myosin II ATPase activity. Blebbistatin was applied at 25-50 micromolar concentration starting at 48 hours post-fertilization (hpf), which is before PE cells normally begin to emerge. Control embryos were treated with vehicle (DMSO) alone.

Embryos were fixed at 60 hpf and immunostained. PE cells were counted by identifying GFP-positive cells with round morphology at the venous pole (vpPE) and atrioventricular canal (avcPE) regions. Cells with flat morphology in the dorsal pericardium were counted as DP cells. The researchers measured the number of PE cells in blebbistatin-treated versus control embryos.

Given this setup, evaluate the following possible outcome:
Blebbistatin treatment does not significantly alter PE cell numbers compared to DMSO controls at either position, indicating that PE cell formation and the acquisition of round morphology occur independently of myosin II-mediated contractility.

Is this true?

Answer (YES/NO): NO